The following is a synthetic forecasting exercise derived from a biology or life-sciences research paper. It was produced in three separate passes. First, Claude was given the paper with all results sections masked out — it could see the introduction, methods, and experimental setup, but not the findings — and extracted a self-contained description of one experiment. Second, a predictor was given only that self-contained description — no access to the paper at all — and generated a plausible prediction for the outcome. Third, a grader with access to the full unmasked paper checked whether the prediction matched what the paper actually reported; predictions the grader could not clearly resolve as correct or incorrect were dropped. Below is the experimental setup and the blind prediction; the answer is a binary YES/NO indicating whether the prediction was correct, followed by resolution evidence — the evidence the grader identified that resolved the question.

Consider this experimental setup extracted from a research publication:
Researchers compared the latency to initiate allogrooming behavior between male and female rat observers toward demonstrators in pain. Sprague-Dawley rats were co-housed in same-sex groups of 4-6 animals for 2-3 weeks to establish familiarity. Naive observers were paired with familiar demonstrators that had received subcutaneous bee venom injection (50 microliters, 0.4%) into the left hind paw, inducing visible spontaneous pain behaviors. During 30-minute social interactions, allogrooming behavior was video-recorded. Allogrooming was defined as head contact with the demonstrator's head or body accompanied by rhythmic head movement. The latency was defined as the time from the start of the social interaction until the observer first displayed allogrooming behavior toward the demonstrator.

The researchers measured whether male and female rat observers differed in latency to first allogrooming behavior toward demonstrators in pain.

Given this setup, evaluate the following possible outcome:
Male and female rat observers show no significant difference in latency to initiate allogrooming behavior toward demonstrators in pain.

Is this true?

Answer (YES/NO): YES